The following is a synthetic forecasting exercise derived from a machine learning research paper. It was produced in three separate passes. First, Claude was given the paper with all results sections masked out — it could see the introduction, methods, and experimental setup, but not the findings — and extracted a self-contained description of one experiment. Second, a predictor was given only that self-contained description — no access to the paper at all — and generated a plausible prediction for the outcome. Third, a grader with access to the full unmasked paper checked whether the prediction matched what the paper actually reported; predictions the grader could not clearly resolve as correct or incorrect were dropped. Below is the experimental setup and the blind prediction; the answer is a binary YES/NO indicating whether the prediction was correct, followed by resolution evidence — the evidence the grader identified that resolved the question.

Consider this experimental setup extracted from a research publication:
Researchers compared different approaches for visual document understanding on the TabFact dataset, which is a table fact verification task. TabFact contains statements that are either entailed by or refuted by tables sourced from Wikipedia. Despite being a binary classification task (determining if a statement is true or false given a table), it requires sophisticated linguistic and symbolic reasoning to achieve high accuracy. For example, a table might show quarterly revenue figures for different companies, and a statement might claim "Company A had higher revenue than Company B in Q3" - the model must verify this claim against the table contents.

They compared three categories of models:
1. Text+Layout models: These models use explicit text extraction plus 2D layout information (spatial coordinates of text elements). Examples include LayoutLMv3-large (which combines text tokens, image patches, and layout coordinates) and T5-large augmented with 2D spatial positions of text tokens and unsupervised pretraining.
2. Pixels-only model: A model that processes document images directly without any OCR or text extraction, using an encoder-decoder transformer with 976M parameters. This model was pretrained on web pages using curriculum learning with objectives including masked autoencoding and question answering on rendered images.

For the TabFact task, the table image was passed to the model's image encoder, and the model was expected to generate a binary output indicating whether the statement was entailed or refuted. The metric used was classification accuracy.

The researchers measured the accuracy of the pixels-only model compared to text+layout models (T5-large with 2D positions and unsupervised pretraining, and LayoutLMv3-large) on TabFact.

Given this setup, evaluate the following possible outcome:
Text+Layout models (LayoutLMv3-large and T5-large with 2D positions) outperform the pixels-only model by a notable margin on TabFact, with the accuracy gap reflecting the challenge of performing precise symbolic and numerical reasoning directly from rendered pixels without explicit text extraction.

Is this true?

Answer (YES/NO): YES